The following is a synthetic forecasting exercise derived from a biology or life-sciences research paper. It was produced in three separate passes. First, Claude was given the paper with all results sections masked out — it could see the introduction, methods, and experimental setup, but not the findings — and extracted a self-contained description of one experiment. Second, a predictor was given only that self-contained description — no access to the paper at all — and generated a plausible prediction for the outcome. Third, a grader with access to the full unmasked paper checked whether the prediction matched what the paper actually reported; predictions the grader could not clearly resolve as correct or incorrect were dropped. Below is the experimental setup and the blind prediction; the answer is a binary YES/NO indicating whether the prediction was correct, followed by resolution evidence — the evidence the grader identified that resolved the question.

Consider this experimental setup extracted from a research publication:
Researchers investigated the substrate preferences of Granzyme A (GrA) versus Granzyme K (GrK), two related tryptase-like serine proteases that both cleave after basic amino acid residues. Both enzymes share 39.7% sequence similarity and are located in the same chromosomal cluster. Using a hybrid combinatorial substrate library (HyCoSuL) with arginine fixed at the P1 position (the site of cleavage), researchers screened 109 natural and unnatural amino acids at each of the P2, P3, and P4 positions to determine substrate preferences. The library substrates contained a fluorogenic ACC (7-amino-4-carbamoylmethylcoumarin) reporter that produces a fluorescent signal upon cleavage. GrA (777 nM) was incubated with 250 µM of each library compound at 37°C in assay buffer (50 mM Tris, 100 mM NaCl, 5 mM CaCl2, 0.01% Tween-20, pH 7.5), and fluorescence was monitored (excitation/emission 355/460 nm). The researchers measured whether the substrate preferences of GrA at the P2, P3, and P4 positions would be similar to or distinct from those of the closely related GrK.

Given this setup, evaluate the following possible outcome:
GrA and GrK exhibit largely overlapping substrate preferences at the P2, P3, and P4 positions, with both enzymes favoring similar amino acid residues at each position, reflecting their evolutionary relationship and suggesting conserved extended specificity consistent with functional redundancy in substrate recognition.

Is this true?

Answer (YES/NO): NO